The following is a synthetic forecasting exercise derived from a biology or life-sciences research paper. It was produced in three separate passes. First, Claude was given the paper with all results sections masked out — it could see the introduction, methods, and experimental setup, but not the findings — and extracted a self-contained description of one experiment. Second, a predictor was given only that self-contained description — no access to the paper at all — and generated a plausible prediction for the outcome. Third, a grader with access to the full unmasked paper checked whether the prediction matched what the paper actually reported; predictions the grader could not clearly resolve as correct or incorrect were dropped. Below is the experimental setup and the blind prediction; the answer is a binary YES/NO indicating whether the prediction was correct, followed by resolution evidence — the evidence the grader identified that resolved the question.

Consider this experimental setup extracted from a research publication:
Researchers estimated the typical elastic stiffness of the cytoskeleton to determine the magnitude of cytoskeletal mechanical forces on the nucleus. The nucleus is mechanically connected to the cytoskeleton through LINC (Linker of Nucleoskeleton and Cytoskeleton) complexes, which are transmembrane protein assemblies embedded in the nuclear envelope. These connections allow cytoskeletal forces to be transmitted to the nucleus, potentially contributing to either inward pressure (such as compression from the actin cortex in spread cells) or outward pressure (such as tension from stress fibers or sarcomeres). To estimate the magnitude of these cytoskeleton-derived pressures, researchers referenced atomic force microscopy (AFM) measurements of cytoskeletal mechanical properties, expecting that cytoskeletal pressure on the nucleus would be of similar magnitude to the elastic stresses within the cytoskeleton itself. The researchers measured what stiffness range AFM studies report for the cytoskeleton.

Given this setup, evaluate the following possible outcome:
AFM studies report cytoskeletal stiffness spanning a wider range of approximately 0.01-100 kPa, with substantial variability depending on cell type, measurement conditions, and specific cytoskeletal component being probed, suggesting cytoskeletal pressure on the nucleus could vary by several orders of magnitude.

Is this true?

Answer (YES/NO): NO